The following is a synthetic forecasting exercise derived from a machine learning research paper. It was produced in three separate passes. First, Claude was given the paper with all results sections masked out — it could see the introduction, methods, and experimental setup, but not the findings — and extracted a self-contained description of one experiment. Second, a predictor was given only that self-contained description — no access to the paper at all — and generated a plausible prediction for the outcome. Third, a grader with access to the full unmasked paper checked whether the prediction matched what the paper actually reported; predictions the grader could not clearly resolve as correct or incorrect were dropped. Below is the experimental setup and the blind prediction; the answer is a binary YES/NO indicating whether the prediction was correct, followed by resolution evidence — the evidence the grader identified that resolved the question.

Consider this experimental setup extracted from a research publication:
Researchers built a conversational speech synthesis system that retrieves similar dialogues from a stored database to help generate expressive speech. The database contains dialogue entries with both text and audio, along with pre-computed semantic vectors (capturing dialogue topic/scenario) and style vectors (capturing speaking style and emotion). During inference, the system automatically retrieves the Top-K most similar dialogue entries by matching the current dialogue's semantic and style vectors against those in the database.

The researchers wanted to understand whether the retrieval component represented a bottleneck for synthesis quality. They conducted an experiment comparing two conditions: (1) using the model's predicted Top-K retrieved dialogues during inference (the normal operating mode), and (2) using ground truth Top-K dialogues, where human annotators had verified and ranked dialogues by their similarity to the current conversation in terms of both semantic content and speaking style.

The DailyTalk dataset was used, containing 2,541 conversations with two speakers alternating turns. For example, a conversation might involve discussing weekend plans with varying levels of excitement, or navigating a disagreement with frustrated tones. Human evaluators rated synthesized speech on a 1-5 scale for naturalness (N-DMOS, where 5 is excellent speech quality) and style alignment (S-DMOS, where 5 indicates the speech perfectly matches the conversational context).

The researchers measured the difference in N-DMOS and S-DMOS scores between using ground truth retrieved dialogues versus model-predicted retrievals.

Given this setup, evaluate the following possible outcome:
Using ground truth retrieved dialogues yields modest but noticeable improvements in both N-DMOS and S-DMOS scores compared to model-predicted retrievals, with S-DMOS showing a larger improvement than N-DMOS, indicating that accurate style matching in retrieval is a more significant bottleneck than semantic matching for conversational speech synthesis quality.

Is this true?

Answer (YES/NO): NO